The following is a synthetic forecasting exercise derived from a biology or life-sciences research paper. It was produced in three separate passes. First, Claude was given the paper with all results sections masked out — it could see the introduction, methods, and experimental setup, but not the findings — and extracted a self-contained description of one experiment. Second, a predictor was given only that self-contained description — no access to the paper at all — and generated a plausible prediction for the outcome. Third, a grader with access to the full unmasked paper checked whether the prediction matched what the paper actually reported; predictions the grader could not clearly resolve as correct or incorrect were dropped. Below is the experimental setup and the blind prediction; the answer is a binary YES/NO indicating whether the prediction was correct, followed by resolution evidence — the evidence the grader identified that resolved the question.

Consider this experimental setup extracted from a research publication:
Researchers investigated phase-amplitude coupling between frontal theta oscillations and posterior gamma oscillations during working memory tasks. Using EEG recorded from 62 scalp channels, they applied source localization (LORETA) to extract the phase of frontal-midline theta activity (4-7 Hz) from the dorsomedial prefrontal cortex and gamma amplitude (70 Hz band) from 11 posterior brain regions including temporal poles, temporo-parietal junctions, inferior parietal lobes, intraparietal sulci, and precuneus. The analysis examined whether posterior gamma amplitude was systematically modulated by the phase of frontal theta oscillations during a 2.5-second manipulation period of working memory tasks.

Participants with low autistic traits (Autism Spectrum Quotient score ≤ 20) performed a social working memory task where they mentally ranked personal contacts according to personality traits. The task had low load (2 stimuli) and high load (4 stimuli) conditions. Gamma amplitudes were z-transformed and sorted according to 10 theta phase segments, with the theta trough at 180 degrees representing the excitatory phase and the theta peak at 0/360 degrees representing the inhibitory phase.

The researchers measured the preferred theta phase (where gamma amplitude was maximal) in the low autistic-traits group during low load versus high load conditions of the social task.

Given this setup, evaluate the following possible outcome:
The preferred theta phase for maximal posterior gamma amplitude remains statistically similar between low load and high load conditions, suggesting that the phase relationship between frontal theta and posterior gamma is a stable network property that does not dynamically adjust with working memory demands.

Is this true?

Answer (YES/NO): NO